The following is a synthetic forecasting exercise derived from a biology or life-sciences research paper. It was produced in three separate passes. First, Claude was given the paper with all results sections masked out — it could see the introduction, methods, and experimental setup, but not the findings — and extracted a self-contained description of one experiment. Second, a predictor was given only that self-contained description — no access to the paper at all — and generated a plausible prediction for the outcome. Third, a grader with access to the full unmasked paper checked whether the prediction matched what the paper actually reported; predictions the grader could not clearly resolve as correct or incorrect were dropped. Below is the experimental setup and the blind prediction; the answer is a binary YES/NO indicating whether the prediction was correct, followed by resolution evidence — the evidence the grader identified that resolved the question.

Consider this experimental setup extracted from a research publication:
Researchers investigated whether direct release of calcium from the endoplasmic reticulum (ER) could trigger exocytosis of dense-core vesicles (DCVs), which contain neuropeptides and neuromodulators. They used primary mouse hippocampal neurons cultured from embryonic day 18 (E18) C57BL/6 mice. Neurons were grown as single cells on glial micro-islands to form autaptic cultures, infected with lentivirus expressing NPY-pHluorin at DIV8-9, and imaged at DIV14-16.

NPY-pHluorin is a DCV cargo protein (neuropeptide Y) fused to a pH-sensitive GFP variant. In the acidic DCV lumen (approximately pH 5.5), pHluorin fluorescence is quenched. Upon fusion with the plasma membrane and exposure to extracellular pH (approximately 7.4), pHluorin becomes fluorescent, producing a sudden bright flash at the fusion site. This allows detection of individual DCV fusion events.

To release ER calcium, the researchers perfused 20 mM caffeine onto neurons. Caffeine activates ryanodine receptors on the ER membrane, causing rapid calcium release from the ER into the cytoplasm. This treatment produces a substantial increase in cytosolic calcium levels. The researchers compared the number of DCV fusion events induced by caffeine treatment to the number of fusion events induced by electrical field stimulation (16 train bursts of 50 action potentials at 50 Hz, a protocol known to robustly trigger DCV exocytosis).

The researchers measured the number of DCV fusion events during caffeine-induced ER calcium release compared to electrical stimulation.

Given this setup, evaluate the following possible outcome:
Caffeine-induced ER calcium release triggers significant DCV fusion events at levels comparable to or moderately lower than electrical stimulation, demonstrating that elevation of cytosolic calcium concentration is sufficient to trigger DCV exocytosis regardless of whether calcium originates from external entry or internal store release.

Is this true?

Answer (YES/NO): NO